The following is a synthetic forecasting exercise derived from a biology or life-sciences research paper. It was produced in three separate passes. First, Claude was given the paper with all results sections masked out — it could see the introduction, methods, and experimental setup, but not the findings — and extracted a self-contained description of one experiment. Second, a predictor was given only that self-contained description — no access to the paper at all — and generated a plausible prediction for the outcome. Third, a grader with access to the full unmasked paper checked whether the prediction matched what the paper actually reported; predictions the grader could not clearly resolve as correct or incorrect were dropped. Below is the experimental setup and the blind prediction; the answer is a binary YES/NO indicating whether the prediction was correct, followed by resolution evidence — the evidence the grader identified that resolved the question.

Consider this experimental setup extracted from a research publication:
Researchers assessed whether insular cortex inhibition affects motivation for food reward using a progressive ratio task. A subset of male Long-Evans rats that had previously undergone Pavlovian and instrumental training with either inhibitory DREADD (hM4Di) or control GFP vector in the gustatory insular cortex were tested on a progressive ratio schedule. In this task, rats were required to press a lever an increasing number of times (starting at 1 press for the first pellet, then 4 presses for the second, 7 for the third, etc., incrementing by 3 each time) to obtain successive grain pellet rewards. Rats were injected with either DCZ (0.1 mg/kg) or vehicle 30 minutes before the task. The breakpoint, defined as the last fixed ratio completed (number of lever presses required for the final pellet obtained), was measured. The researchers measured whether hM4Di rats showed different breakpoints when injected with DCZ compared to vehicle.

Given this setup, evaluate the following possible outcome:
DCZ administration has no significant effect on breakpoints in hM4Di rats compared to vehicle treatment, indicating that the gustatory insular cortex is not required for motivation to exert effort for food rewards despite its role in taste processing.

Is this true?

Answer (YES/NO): YES